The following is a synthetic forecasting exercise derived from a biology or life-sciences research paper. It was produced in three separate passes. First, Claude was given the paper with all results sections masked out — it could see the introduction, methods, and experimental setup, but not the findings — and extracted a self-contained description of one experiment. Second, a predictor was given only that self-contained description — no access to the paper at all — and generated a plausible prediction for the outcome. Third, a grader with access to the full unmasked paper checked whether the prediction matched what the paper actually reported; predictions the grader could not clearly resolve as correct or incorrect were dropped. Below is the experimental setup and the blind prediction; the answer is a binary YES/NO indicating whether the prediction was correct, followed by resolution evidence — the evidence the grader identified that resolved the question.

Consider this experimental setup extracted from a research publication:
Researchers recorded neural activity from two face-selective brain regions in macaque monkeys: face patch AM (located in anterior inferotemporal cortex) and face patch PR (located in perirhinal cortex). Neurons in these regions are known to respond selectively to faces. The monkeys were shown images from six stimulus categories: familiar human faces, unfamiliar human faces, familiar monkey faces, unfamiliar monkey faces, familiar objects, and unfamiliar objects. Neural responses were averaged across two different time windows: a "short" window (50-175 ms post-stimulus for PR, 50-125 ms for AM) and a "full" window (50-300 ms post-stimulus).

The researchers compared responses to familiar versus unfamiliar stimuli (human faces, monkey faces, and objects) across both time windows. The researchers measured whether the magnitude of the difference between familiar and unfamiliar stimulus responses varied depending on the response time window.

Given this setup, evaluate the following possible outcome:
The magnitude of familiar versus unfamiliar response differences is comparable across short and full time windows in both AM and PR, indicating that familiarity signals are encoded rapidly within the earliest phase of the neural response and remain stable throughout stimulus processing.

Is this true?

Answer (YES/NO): NO